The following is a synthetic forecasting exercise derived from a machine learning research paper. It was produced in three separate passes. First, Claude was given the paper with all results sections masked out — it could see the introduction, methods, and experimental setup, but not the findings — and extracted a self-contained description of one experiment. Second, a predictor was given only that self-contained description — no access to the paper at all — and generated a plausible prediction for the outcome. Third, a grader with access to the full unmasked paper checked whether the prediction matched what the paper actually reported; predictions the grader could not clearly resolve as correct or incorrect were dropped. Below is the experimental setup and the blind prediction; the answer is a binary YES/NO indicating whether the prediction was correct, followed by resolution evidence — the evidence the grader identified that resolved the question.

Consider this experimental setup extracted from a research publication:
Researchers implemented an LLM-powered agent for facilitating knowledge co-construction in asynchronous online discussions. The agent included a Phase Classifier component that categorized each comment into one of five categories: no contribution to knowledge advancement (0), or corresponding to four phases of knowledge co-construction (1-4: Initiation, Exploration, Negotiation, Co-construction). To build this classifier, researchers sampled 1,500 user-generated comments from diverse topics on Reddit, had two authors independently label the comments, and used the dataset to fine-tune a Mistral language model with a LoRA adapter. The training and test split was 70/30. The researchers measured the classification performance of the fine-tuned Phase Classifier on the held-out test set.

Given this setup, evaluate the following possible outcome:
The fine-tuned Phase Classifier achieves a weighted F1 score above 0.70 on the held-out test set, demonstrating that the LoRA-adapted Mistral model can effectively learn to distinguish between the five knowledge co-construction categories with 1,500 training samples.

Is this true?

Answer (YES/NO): YES